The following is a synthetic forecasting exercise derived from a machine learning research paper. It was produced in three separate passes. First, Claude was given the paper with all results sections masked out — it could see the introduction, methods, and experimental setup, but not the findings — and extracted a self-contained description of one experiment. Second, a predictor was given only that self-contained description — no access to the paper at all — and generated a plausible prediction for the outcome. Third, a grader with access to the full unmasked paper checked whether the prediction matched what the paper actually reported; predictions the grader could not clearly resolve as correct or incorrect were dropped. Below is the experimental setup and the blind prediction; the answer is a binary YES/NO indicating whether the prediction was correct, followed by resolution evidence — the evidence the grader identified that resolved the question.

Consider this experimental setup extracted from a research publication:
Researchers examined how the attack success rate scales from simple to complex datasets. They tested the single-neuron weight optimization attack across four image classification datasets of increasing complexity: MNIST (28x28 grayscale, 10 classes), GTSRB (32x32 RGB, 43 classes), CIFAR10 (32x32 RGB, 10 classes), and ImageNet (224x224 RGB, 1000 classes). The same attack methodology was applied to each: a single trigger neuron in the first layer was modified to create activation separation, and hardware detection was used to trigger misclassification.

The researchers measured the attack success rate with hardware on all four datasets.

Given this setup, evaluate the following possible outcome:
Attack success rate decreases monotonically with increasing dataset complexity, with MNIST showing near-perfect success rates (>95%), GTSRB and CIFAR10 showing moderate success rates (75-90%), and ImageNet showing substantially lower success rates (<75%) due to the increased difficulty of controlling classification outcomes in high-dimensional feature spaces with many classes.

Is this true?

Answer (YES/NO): NO